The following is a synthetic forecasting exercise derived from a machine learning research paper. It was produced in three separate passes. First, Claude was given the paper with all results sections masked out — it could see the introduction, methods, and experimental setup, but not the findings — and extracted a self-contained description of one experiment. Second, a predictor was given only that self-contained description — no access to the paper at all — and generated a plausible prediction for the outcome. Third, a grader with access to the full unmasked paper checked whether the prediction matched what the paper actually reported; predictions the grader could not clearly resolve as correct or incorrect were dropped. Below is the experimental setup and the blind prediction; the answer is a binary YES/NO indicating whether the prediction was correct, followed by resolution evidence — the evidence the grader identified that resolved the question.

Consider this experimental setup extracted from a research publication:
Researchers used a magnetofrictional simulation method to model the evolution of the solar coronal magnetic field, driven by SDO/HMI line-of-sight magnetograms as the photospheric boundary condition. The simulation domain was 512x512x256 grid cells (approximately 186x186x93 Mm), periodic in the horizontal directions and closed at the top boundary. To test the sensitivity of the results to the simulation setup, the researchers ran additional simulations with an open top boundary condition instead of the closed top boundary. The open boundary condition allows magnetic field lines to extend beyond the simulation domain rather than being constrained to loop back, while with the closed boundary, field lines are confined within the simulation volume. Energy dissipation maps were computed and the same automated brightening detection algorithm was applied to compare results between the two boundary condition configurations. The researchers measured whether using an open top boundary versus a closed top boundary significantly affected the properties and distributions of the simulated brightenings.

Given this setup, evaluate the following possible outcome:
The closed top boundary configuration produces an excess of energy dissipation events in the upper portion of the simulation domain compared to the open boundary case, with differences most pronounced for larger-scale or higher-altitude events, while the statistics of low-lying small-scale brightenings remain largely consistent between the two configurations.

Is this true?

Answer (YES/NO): NO